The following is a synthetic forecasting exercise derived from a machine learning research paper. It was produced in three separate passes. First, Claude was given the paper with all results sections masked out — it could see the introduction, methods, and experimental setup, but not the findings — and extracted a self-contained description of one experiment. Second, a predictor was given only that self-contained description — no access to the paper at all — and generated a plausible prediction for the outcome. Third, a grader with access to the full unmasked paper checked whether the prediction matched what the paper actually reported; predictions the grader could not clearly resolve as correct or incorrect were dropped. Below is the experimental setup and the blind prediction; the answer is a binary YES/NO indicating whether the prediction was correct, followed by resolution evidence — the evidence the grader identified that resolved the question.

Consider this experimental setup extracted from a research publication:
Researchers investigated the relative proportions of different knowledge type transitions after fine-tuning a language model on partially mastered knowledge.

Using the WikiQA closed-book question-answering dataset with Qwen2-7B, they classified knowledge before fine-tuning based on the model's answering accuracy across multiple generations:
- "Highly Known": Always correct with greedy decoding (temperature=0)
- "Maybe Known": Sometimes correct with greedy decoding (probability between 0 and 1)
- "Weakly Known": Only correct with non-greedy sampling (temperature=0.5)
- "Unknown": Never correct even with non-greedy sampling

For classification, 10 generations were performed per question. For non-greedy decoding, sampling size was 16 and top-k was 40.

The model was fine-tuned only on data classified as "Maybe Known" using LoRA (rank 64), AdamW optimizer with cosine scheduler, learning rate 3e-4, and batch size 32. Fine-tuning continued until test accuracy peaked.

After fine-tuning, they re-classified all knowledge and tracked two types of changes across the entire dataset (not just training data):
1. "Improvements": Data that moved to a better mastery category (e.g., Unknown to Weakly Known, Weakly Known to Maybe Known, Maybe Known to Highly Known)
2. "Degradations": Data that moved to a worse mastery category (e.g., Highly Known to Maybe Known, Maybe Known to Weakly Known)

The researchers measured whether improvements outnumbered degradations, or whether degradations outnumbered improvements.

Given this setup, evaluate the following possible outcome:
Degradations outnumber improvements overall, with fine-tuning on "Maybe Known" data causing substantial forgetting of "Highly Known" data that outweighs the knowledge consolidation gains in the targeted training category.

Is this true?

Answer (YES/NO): NO